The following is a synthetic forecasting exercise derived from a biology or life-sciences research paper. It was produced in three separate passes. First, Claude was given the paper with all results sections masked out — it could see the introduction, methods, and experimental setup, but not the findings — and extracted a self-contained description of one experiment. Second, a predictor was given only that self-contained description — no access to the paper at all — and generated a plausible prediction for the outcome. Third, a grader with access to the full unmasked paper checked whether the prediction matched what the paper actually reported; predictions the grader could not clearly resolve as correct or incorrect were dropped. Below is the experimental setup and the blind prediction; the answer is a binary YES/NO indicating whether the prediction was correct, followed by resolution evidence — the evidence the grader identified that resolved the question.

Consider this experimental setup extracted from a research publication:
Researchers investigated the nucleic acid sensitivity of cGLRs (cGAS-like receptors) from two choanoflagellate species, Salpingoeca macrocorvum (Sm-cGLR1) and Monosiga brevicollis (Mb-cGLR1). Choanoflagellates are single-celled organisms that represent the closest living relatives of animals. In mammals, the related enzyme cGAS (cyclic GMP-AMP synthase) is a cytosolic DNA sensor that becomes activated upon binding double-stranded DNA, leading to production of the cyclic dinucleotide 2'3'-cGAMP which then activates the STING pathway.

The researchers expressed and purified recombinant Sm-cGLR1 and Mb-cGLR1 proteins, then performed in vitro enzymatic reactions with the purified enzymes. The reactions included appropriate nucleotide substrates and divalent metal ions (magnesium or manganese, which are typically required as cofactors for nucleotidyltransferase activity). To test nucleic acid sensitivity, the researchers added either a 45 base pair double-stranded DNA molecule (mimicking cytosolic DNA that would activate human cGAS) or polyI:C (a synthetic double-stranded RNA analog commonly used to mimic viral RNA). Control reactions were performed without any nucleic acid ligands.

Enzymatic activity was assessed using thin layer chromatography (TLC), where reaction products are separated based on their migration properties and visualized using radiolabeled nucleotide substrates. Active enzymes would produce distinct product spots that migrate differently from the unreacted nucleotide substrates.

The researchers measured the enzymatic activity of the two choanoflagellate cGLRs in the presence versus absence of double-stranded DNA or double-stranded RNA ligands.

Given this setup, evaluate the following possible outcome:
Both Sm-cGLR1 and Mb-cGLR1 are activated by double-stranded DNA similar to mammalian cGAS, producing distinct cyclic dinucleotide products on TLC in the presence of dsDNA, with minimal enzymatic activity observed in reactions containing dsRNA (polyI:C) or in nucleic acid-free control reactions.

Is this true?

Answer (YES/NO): NO